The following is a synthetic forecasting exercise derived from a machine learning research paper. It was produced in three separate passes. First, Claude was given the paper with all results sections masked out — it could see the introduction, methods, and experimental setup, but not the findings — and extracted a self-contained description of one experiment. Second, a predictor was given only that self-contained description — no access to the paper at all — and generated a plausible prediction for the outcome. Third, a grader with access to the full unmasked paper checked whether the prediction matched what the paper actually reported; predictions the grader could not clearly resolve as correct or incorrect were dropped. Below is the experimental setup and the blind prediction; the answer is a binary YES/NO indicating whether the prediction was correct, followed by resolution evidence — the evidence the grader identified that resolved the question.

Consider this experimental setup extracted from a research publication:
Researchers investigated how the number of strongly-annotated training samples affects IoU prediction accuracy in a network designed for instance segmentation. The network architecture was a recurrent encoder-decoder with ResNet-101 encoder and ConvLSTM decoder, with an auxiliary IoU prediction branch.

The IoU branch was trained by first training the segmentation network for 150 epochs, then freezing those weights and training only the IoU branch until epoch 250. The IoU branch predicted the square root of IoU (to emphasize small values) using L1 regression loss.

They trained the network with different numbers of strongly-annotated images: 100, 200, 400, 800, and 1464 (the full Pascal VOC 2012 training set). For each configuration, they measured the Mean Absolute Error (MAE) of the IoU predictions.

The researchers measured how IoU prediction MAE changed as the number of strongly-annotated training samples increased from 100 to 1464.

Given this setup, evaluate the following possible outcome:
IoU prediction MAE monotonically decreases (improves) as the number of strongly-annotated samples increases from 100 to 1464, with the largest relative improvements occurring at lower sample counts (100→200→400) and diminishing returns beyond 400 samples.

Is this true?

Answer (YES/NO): YES